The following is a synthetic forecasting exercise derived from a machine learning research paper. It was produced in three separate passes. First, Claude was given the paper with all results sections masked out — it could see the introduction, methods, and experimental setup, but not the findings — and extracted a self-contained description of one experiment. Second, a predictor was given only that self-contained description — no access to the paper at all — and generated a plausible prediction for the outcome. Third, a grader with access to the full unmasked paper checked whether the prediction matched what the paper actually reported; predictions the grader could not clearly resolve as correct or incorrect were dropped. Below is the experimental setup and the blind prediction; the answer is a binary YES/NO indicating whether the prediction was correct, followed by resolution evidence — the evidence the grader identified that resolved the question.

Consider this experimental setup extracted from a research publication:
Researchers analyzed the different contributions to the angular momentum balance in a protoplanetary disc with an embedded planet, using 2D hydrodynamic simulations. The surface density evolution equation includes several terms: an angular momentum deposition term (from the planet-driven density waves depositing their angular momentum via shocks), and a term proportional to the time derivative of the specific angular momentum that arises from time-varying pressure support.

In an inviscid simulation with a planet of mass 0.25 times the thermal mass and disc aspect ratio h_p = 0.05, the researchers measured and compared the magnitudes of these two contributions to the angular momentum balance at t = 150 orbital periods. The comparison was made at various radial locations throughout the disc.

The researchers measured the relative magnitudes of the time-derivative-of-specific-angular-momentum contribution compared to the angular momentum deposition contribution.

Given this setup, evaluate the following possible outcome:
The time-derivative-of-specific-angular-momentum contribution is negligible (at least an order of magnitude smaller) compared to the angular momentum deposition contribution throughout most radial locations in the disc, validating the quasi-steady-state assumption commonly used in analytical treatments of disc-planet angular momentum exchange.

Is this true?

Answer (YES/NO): NO